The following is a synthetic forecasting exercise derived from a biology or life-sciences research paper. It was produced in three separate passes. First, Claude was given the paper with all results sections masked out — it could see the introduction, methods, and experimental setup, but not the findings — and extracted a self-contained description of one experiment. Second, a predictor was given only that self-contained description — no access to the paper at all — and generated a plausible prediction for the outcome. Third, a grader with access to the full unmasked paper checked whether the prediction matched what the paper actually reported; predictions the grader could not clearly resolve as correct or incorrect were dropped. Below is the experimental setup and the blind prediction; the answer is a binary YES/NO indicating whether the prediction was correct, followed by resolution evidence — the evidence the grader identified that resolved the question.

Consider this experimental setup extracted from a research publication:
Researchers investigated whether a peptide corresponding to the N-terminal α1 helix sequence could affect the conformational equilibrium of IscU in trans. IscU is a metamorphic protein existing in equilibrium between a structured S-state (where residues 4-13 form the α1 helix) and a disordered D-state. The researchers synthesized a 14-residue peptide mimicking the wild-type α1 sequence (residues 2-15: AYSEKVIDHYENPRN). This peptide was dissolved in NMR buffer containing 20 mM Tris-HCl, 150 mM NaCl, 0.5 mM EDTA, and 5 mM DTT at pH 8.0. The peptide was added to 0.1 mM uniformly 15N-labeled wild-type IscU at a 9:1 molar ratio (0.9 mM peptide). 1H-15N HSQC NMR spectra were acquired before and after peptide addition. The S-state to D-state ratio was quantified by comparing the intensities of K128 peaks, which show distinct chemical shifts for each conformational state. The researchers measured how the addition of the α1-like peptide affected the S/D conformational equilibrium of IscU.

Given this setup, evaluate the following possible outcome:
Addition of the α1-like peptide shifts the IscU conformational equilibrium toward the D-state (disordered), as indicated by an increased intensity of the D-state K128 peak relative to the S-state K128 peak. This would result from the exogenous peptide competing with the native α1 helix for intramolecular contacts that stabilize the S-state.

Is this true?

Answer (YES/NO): YES